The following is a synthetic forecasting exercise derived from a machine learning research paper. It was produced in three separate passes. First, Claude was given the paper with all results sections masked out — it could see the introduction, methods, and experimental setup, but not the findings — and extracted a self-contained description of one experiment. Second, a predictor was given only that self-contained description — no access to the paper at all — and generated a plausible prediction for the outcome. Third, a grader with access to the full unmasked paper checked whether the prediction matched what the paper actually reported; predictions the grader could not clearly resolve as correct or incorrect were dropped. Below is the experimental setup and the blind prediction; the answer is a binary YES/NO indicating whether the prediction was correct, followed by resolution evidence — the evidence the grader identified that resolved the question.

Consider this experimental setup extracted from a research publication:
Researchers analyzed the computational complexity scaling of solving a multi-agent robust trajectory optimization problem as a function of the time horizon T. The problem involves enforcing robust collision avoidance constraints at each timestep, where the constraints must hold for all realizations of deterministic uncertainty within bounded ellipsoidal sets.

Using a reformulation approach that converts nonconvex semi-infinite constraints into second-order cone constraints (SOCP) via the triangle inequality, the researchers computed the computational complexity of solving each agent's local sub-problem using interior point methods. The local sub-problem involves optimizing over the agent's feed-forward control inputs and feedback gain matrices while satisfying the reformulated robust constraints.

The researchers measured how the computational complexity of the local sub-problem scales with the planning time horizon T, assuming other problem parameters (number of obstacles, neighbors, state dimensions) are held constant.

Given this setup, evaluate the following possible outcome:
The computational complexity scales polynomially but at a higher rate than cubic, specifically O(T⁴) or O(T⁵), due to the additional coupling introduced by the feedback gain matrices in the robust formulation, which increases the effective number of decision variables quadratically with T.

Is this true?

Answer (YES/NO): YES